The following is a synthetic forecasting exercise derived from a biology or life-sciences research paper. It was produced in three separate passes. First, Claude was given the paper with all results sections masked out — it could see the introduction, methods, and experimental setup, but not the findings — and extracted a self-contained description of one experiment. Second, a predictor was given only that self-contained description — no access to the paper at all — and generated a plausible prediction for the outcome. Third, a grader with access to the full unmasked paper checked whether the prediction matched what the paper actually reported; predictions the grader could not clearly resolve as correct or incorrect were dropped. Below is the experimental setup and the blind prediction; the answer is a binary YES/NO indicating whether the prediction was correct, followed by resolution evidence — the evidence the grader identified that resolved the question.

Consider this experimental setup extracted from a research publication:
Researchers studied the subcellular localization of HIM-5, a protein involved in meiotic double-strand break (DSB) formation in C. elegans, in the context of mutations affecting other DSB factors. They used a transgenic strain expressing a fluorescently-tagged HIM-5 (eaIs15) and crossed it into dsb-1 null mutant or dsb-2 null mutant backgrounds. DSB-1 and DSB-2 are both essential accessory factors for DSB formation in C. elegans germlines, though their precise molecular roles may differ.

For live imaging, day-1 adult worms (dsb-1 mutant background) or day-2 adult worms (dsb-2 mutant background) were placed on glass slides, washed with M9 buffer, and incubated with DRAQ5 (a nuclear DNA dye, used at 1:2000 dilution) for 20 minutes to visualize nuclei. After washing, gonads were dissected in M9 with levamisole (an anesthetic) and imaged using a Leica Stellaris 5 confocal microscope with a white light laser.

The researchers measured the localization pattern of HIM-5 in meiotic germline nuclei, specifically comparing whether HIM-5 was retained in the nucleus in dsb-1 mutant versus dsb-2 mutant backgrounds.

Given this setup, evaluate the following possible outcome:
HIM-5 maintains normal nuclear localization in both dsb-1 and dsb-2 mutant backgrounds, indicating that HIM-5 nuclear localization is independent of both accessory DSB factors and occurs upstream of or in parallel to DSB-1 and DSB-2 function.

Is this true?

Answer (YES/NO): NO